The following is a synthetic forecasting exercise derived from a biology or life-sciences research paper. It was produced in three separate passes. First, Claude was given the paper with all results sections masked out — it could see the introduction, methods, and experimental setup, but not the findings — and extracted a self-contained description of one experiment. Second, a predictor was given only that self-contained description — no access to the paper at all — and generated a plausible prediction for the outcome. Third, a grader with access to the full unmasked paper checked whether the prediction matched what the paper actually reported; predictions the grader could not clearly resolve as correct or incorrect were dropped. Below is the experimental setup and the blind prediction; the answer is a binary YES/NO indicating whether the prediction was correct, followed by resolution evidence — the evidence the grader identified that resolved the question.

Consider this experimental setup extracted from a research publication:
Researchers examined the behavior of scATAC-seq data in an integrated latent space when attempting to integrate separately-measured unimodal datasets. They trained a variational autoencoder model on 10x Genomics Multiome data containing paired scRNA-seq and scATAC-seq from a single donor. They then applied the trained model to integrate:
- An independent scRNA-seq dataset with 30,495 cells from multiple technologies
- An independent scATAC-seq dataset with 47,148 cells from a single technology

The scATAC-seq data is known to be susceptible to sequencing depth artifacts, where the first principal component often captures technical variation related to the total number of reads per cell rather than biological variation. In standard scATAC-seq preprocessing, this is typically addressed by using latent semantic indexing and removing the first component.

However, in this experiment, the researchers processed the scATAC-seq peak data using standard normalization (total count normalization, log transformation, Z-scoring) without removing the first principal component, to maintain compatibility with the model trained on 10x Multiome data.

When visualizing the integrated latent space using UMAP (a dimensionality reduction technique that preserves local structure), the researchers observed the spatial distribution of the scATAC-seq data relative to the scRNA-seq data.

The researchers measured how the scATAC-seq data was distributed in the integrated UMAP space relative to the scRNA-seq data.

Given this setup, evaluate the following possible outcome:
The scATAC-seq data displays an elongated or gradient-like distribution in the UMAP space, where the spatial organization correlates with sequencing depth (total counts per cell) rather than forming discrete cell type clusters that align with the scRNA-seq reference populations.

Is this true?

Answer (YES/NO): NO